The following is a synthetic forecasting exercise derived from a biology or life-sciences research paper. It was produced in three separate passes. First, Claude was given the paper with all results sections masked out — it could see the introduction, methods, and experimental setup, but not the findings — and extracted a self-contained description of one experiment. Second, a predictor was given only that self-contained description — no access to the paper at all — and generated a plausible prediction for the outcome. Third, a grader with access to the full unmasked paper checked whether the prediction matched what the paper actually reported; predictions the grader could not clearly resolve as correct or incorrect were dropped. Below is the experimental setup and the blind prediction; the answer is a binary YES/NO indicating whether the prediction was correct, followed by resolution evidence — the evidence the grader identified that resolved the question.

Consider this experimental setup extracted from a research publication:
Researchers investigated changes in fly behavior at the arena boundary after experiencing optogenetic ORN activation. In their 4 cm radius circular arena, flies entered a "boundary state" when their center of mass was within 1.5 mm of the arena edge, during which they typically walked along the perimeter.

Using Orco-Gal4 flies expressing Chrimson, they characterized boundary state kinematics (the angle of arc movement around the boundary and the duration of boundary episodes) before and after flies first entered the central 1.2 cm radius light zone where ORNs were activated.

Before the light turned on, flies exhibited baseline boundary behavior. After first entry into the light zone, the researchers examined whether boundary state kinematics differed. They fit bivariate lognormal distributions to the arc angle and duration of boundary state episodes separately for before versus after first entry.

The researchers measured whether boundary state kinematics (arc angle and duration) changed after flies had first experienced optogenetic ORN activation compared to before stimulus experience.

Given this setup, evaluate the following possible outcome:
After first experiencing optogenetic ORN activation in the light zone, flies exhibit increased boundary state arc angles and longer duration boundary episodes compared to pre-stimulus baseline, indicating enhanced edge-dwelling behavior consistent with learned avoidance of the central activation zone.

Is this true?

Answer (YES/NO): NO